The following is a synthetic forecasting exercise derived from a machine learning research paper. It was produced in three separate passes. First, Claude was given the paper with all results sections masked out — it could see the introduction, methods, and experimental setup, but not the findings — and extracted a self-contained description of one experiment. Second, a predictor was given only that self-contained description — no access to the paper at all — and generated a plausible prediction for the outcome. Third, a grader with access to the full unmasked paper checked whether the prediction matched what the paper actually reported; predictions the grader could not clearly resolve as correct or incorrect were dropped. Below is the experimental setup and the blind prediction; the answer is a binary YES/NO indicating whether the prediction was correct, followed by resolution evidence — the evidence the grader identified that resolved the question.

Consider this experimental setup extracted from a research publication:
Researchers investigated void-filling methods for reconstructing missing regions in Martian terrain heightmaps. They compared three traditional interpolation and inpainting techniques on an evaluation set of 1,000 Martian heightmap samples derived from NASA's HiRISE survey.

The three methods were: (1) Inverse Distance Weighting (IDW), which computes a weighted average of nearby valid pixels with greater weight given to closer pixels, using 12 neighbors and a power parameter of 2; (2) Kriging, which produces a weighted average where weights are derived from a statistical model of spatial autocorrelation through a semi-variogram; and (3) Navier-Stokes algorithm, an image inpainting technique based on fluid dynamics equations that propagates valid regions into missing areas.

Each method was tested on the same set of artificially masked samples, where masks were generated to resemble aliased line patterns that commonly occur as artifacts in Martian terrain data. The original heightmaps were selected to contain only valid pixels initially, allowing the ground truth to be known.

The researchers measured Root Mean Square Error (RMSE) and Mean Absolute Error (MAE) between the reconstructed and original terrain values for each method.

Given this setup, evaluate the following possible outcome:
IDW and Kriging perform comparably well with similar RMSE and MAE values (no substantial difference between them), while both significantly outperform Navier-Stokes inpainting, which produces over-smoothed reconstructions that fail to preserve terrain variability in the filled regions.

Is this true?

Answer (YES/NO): NO